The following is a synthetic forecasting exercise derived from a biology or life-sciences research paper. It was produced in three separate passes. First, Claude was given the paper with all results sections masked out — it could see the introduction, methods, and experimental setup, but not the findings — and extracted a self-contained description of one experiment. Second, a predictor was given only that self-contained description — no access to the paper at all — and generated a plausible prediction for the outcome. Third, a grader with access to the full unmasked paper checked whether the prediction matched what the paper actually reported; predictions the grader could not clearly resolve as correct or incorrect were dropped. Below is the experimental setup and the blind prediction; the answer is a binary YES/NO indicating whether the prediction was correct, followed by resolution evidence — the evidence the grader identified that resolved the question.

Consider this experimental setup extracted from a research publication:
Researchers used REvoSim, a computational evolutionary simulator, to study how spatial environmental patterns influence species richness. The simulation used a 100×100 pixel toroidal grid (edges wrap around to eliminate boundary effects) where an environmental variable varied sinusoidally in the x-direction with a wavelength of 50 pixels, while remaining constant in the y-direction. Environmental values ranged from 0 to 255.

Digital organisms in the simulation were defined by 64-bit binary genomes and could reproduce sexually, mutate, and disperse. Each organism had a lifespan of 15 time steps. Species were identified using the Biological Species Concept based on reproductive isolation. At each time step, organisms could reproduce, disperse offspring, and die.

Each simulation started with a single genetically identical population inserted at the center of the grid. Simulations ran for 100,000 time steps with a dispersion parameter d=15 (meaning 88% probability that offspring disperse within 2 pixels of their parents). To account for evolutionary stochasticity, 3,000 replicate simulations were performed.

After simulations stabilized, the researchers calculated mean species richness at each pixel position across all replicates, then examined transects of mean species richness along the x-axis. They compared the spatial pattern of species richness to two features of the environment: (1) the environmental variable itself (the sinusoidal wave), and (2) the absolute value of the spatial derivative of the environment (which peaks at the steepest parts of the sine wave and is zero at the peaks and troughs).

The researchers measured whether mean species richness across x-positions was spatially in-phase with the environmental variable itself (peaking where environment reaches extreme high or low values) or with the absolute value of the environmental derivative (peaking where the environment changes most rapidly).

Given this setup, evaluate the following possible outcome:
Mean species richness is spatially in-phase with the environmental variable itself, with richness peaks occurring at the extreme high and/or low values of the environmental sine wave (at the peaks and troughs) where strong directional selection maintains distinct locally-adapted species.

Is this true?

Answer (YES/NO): NO